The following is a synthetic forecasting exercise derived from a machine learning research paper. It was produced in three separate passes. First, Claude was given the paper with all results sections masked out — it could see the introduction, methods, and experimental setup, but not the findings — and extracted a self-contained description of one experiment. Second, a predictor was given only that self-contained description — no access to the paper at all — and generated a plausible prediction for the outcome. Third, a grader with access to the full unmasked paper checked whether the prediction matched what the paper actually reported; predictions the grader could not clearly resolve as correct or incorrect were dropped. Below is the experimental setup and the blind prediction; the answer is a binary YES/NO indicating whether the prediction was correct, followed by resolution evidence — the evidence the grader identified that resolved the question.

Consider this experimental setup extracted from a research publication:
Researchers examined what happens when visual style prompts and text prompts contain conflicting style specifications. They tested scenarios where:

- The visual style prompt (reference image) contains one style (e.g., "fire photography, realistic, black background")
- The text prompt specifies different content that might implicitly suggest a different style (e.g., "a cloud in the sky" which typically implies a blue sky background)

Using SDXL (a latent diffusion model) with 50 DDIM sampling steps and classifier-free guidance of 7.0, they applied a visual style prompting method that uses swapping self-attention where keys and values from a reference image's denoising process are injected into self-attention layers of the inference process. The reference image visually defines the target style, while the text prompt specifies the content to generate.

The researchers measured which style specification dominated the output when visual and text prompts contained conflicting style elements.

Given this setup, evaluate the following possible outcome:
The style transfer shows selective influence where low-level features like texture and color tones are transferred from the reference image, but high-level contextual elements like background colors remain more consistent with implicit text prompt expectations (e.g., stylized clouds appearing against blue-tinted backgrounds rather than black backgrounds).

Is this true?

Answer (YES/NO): NO